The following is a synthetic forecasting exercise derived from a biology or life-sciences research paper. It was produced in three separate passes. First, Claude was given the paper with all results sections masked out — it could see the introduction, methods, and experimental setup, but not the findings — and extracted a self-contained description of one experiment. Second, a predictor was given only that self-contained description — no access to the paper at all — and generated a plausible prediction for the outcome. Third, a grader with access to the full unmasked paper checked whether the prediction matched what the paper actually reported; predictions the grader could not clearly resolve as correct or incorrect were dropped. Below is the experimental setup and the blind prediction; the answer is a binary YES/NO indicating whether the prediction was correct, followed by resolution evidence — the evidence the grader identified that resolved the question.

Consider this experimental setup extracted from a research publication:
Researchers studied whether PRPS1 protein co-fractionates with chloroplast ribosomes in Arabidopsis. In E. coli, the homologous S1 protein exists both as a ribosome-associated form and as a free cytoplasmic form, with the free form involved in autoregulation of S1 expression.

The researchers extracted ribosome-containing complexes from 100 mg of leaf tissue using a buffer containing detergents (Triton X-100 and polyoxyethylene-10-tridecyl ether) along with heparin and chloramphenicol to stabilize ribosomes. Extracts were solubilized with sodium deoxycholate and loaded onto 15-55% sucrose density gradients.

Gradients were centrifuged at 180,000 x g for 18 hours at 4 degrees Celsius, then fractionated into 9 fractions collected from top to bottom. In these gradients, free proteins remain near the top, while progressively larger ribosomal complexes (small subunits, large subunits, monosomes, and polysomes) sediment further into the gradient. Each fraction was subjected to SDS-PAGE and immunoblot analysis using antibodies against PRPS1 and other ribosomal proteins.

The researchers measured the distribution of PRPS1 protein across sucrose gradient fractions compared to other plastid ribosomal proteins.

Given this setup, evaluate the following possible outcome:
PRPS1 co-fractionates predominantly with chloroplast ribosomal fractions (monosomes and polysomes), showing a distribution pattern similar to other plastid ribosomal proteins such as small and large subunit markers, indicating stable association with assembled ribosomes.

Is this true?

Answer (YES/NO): NO